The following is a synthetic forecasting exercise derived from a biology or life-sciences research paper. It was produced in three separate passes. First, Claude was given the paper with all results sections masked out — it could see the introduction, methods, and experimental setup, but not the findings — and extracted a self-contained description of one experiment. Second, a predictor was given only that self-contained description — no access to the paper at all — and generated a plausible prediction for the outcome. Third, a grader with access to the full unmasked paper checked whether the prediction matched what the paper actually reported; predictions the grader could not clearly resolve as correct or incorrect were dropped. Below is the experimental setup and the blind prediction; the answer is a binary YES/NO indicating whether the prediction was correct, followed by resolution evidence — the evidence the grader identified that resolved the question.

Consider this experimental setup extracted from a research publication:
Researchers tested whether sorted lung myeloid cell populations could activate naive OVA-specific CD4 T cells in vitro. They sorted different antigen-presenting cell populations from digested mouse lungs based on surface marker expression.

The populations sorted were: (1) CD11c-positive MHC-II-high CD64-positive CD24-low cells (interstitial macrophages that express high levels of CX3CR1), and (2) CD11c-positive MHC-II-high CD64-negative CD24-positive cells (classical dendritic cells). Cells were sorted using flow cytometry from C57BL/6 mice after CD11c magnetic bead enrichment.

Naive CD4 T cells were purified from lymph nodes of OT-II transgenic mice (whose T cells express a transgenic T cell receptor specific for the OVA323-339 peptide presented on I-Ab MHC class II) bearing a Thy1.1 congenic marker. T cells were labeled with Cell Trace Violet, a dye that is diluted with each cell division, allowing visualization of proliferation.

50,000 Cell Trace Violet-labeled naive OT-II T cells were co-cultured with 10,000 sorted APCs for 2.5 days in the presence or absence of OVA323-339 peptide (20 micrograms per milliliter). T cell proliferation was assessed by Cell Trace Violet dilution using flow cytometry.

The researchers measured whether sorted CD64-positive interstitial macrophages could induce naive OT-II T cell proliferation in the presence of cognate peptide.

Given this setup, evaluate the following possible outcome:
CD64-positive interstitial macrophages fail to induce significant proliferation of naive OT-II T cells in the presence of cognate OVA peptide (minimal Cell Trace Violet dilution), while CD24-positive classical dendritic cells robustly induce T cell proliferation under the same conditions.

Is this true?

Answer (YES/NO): NO